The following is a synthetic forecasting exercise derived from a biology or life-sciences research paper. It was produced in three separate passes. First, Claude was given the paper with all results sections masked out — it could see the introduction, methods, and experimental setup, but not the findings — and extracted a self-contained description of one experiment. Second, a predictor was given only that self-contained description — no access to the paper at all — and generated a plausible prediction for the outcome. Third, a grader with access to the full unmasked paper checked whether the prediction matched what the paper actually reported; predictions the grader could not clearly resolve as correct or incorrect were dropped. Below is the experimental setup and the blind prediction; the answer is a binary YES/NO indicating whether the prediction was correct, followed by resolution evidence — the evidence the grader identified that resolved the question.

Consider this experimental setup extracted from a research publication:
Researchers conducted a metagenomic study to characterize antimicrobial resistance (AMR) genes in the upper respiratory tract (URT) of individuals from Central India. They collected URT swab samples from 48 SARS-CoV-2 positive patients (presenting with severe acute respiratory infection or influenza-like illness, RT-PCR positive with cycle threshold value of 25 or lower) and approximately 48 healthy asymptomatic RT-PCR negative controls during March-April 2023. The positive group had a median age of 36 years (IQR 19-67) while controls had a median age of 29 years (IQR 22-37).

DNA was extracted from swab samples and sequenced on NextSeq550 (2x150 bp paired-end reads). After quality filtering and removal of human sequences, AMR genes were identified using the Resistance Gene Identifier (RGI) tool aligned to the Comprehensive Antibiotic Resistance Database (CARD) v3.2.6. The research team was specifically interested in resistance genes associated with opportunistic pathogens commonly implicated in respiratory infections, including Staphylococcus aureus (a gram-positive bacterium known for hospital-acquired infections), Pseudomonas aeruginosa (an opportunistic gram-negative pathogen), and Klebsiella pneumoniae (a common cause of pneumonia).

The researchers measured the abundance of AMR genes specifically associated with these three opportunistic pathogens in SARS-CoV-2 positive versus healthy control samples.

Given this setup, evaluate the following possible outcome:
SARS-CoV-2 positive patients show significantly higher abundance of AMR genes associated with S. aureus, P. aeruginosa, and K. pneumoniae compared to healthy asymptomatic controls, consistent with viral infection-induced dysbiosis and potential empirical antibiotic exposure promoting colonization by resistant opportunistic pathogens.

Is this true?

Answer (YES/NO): YES